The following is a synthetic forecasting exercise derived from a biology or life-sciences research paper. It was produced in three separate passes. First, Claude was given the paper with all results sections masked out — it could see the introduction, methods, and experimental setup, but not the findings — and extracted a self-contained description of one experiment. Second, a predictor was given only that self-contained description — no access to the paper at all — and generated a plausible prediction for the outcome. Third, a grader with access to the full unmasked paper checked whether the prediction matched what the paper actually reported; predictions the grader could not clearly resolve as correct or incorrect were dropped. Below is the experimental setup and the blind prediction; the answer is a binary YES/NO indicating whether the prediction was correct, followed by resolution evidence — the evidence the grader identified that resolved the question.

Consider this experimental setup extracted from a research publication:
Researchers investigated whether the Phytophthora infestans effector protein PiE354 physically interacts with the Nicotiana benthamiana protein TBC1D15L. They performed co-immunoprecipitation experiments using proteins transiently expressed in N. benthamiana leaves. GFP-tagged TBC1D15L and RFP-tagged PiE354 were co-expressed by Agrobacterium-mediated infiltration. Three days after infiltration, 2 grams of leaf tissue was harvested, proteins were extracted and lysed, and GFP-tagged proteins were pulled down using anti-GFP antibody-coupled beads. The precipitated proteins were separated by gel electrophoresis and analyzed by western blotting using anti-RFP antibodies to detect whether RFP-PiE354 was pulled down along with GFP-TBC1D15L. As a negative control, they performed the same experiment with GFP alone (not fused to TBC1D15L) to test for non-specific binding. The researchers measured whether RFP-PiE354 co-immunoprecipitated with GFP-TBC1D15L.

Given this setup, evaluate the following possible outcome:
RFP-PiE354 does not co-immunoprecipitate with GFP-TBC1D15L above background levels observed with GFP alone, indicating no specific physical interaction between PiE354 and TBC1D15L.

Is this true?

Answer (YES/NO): NO